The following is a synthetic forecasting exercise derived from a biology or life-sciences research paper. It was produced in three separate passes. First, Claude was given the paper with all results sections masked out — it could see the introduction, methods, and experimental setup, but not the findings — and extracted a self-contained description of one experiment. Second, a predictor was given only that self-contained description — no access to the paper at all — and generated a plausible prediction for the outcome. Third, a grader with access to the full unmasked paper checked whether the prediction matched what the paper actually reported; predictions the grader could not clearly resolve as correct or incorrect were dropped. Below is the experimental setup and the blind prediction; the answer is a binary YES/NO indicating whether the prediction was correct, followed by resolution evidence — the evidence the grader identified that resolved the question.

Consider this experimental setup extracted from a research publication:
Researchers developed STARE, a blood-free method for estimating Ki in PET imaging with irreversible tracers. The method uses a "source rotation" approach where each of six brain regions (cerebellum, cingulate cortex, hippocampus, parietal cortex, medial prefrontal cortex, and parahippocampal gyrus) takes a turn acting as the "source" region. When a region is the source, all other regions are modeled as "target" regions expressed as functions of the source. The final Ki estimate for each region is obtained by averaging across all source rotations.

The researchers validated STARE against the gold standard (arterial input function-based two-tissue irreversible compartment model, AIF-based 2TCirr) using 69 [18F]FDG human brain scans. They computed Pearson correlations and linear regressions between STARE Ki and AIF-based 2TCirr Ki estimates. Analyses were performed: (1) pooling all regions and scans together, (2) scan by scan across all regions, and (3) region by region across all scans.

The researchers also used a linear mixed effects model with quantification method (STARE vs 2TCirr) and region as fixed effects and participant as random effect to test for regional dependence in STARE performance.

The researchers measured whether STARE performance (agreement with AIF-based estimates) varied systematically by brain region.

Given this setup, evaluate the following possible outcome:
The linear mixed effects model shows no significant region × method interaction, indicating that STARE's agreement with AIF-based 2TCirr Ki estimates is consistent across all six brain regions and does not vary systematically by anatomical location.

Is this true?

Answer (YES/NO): YES